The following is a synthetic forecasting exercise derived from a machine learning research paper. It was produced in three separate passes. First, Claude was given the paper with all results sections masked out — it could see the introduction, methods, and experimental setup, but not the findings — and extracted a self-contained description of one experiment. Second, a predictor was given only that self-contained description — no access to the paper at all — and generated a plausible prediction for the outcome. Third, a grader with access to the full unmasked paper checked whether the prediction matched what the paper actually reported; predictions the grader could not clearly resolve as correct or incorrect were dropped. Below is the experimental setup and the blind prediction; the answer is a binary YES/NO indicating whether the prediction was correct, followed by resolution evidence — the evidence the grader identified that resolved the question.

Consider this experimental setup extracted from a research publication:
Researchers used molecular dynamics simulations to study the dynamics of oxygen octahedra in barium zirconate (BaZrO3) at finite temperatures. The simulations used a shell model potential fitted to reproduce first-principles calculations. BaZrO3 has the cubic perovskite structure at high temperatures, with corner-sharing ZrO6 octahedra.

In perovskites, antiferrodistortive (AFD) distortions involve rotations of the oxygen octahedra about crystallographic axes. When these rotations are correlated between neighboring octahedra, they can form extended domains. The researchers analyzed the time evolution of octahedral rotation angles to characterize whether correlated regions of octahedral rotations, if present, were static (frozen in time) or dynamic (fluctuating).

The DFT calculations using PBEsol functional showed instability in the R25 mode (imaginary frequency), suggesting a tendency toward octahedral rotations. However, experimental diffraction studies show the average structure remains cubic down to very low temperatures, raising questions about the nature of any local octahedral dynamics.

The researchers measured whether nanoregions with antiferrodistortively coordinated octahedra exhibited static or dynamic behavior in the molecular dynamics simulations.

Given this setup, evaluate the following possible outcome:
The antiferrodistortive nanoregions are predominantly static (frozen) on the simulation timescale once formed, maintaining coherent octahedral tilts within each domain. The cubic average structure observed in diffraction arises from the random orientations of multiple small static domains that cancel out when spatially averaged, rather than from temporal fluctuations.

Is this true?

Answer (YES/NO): NO